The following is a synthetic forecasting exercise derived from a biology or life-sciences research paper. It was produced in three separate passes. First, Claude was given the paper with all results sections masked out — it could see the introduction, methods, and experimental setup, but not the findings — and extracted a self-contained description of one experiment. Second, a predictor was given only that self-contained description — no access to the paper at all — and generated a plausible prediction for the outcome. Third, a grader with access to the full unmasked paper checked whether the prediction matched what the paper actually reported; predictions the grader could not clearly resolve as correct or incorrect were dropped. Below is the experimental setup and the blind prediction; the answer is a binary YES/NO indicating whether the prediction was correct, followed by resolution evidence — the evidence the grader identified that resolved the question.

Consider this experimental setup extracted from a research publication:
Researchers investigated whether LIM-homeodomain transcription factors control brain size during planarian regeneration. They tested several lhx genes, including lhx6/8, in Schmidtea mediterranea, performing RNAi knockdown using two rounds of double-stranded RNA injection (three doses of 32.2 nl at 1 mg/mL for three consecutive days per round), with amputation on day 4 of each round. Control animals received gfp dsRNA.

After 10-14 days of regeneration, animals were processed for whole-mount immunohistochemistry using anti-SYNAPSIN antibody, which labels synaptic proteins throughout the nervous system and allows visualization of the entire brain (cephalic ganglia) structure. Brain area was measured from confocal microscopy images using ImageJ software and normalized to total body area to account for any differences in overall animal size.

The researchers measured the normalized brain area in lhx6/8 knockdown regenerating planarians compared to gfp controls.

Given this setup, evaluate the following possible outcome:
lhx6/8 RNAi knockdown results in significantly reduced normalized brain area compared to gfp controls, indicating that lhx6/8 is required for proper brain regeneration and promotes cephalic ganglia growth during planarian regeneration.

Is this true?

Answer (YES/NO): NO